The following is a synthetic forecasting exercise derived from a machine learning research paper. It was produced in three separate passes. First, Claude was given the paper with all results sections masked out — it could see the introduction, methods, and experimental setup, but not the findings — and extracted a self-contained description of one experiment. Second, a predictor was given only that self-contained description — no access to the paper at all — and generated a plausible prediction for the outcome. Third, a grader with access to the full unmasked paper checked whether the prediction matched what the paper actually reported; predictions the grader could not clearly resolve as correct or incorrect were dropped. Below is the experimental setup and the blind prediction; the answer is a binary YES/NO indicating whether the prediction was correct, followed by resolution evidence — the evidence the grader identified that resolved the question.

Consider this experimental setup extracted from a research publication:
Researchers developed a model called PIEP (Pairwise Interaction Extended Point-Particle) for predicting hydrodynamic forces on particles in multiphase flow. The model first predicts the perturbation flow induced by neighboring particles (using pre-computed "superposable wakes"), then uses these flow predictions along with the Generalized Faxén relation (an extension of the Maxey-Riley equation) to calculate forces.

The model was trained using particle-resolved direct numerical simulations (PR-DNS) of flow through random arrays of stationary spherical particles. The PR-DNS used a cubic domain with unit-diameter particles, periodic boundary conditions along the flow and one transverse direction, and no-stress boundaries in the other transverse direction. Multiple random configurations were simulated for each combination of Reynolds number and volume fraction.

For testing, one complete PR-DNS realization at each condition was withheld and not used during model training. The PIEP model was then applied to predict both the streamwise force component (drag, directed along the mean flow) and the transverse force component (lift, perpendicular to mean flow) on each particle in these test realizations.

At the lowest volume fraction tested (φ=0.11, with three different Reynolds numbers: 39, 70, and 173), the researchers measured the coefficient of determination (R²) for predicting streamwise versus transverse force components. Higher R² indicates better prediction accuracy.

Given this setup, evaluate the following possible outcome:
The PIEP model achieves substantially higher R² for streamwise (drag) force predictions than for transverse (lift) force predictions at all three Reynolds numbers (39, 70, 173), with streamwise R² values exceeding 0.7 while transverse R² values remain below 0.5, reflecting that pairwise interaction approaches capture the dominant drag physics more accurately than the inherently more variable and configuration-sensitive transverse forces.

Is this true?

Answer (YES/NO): NO